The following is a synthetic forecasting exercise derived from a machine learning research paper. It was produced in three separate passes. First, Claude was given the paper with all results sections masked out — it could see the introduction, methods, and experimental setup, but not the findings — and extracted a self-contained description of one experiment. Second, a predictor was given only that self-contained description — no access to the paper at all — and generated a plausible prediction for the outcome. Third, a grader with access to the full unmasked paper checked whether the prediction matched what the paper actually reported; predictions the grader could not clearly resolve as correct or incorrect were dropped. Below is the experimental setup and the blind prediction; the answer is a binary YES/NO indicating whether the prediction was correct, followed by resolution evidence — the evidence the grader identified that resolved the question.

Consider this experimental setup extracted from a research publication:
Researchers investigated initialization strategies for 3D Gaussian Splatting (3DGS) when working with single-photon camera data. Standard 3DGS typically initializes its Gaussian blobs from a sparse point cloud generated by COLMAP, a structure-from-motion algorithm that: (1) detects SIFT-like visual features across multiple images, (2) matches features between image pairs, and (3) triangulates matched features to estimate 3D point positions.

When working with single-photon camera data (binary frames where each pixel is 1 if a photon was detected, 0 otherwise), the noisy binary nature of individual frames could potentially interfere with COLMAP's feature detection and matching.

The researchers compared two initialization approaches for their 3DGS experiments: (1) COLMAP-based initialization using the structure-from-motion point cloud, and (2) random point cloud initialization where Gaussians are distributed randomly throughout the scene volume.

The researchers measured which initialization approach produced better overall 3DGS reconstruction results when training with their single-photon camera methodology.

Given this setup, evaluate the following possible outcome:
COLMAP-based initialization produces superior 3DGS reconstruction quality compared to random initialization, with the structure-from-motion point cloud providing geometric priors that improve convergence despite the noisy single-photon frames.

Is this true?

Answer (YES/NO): NO